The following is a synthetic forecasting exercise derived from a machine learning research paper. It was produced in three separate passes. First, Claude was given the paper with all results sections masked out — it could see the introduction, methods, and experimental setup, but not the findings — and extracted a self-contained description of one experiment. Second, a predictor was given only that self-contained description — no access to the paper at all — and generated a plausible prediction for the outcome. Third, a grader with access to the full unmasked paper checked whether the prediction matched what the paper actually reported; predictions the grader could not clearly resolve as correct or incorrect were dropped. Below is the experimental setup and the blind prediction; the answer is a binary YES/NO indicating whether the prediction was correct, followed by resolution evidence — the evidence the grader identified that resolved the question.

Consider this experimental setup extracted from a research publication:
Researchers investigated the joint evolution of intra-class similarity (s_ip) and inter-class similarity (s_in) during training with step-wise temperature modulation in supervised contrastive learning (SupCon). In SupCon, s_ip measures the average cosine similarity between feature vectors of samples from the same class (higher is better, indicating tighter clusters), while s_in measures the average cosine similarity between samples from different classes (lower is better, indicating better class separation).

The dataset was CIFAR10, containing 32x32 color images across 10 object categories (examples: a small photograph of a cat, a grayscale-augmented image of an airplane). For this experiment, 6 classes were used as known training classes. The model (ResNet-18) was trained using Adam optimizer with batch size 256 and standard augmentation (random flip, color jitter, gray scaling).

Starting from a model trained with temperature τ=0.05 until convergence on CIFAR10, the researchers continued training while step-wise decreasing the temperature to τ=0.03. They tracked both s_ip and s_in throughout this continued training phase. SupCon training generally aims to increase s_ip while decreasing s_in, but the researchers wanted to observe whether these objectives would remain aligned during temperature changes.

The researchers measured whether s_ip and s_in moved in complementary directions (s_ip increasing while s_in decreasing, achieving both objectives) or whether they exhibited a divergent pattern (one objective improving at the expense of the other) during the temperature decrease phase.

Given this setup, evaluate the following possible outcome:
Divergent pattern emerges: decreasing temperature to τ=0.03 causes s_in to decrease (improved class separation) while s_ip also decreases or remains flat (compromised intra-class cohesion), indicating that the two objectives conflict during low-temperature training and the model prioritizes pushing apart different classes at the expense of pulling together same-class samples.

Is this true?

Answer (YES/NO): NO